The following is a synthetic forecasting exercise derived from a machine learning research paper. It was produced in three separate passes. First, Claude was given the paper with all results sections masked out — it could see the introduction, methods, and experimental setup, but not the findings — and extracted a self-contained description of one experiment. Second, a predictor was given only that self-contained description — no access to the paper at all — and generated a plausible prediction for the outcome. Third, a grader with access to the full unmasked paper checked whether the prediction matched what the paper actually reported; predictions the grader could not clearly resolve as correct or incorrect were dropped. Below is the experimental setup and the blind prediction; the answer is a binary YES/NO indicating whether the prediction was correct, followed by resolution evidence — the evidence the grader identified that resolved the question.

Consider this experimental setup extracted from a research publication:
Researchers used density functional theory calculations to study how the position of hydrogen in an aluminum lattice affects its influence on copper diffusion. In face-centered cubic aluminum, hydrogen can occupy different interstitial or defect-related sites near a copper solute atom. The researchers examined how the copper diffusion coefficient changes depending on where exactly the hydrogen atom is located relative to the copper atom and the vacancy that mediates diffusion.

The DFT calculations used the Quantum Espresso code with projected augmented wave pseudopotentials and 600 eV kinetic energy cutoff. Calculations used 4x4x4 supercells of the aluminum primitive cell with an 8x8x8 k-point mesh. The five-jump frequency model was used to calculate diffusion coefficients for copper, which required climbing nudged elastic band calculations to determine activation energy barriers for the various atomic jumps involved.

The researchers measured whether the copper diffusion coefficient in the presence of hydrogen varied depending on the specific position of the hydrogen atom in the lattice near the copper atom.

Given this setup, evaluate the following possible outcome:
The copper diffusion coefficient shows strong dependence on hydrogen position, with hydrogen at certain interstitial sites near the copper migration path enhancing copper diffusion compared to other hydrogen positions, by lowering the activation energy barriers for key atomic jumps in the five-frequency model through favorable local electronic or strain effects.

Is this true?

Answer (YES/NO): NO